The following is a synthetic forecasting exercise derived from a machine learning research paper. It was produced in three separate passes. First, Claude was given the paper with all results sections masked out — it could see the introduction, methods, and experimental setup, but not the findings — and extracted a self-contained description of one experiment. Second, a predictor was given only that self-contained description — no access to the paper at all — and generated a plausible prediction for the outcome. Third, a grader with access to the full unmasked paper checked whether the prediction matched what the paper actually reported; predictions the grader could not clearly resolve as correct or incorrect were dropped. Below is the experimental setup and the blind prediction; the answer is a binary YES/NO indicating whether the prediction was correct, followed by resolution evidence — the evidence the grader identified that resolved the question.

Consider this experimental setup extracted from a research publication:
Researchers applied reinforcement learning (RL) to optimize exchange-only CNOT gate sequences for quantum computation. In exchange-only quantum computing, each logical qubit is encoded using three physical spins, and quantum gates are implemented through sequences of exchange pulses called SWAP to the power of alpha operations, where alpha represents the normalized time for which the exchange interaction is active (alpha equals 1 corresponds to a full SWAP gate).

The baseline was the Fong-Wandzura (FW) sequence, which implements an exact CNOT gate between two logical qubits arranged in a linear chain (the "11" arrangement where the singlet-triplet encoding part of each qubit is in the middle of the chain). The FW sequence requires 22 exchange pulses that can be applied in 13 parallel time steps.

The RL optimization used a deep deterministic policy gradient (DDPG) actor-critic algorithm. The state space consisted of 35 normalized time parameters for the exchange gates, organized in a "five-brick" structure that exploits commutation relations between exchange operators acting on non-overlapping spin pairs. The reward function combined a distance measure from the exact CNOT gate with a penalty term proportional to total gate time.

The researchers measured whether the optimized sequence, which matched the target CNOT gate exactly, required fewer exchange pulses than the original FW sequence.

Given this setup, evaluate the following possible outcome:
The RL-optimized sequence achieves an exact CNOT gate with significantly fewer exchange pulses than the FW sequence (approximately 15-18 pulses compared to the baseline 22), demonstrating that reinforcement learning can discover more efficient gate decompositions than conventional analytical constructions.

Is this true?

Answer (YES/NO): NO